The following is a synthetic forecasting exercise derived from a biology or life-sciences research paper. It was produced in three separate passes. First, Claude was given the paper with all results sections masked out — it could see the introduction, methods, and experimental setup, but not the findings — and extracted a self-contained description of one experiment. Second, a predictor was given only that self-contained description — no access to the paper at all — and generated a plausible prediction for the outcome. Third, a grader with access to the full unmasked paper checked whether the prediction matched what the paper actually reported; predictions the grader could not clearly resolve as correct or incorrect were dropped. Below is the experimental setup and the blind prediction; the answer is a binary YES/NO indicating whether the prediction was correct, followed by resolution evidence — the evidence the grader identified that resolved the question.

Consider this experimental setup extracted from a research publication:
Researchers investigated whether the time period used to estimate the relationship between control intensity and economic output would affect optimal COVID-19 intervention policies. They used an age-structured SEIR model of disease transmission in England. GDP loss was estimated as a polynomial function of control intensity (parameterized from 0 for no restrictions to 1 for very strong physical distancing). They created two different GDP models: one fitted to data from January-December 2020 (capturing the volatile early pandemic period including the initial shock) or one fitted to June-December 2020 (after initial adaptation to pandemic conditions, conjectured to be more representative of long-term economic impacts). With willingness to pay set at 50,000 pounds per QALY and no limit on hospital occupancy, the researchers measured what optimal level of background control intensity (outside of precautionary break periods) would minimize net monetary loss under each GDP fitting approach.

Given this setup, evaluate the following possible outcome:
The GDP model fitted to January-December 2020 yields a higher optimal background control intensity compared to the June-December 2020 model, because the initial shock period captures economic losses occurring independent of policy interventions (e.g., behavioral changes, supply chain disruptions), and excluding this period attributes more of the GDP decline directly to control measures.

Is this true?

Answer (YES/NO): NO